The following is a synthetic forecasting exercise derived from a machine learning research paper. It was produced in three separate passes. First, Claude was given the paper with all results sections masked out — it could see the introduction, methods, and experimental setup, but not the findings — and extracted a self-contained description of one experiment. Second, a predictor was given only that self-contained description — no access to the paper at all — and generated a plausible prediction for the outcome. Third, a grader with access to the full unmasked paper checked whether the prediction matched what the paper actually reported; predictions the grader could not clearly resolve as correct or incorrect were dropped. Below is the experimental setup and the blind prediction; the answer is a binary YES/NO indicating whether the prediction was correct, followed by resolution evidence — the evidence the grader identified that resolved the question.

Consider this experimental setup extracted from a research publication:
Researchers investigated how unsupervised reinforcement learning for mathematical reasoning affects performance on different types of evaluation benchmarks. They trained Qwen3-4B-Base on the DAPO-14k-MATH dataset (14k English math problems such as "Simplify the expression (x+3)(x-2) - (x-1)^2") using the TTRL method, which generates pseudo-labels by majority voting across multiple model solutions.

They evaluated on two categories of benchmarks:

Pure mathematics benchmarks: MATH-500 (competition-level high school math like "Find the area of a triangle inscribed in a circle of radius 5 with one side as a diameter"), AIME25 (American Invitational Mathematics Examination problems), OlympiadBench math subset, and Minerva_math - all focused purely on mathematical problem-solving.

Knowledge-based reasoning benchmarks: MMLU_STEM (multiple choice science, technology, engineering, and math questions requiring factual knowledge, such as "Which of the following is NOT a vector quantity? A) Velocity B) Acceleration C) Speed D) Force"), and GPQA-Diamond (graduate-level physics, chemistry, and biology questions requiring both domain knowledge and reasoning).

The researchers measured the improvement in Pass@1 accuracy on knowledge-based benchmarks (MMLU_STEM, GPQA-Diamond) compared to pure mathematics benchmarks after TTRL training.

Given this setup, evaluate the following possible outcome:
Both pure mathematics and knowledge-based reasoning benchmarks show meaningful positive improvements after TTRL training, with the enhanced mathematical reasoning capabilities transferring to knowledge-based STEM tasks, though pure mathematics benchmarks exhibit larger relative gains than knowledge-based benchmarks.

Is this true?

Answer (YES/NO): NO